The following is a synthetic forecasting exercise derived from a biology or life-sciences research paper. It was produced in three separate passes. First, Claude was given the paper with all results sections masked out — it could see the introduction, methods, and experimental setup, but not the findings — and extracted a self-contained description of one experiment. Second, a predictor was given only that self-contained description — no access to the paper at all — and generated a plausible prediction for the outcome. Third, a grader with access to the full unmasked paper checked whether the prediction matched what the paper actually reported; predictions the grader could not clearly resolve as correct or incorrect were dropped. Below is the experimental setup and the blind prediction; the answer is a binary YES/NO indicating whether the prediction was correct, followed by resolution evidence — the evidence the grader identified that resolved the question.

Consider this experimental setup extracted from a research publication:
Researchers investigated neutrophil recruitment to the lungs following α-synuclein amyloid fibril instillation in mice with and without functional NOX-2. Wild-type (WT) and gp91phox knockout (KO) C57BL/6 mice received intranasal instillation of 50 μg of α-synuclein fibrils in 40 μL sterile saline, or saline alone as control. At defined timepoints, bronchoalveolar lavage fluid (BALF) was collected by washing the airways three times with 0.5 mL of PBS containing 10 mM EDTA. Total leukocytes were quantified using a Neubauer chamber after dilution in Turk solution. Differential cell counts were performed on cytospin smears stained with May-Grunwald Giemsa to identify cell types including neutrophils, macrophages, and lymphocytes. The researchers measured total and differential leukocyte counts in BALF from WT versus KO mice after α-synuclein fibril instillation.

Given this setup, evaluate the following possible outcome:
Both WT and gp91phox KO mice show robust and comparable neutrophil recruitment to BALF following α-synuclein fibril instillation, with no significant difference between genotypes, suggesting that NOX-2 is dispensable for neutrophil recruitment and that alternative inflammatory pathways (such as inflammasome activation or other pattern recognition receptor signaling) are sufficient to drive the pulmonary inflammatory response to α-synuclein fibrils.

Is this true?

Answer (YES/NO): NO